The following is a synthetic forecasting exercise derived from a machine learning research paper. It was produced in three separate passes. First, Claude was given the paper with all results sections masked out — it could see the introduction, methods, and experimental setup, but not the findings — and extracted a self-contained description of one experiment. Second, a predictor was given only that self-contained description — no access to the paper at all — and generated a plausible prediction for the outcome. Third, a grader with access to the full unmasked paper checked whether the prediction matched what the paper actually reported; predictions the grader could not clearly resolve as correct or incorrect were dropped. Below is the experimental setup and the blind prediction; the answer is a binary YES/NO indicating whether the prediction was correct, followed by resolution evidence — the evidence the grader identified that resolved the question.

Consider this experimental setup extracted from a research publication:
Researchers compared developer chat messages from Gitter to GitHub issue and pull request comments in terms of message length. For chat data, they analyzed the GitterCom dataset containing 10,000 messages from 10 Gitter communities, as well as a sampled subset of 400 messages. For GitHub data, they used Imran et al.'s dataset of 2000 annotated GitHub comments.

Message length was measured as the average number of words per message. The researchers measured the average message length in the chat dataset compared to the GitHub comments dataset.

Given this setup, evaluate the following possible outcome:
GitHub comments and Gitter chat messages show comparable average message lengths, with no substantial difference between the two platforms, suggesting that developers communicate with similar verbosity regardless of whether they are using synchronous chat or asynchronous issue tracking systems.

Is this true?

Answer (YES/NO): NO